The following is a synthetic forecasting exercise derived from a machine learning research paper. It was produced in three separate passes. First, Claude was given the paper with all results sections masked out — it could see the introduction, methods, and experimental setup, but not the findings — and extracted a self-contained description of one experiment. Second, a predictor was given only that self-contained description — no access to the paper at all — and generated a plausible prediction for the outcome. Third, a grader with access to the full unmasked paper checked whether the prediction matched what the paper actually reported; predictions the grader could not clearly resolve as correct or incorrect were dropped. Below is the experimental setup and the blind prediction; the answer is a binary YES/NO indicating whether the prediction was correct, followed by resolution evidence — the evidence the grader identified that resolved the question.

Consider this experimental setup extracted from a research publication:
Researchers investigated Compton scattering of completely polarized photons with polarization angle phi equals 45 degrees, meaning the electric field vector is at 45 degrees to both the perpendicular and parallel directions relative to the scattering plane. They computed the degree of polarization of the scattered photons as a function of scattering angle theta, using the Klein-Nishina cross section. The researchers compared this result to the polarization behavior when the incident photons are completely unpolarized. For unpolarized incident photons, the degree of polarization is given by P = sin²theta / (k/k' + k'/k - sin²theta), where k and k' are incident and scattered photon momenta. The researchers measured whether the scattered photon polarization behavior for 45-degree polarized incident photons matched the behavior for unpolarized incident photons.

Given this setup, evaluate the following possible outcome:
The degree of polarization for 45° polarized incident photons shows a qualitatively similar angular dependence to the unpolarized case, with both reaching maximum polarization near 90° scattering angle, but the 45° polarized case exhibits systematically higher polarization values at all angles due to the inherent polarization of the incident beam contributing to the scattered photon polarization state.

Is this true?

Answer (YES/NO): NO